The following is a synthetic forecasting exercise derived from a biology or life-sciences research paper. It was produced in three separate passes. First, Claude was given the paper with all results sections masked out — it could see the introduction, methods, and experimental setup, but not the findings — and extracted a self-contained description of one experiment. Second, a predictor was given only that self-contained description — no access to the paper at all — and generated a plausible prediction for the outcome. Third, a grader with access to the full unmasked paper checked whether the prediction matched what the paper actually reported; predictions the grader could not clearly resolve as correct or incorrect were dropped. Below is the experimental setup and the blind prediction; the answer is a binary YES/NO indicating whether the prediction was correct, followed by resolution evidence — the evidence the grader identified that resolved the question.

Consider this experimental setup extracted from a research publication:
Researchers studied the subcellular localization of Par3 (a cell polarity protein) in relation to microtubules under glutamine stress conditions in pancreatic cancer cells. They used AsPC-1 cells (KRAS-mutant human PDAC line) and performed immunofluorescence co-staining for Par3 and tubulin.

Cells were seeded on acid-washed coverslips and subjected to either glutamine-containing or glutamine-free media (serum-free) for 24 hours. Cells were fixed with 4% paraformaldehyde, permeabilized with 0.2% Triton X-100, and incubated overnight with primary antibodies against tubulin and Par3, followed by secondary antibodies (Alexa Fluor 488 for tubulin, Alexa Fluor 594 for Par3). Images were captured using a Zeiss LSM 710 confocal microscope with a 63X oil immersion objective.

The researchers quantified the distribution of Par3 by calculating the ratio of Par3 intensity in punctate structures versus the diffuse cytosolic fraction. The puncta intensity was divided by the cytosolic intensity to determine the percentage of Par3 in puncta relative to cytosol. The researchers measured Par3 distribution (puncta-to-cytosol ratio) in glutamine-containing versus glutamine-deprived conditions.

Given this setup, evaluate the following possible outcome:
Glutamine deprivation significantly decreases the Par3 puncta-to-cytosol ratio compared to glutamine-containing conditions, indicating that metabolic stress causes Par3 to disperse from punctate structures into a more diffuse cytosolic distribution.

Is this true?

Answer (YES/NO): NO